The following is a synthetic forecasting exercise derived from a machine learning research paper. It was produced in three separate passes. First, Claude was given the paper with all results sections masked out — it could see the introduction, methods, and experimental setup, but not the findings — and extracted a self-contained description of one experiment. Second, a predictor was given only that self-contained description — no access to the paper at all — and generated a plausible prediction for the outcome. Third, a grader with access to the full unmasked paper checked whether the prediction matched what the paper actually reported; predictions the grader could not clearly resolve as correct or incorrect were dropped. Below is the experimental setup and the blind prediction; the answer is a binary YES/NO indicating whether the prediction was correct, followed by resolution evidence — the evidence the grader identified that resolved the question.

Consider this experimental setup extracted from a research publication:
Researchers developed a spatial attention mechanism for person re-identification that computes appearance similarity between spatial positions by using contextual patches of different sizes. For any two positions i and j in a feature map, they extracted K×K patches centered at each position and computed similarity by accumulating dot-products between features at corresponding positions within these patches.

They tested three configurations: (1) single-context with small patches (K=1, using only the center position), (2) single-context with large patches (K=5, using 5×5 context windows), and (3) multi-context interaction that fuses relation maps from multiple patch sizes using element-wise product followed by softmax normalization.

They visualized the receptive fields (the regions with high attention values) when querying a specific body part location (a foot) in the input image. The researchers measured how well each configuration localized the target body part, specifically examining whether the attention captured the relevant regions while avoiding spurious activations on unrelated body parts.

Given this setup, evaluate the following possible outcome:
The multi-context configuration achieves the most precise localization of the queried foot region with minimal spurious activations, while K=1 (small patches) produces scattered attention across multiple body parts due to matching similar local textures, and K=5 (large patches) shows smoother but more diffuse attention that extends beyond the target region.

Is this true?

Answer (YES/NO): NO